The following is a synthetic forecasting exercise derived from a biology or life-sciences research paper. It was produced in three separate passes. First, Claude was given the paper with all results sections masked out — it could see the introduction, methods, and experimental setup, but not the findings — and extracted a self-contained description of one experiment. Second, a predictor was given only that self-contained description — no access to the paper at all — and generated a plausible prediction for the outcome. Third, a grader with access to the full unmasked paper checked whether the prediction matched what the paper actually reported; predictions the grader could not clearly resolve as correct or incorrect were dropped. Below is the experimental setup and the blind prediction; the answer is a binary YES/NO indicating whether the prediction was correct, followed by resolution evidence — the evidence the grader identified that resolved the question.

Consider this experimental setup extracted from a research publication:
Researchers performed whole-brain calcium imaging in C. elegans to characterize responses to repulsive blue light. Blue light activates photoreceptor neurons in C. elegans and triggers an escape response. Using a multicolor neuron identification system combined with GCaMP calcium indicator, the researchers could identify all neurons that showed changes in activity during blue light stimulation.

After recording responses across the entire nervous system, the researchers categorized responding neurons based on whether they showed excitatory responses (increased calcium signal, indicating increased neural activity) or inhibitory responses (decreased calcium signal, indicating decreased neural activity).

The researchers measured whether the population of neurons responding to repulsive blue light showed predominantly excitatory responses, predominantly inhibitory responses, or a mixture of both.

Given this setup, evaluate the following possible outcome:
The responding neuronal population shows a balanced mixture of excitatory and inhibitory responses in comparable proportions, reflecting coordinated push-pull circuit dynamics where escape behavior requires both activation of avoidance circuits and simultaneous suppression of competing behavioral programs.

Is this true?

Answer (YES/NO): NO